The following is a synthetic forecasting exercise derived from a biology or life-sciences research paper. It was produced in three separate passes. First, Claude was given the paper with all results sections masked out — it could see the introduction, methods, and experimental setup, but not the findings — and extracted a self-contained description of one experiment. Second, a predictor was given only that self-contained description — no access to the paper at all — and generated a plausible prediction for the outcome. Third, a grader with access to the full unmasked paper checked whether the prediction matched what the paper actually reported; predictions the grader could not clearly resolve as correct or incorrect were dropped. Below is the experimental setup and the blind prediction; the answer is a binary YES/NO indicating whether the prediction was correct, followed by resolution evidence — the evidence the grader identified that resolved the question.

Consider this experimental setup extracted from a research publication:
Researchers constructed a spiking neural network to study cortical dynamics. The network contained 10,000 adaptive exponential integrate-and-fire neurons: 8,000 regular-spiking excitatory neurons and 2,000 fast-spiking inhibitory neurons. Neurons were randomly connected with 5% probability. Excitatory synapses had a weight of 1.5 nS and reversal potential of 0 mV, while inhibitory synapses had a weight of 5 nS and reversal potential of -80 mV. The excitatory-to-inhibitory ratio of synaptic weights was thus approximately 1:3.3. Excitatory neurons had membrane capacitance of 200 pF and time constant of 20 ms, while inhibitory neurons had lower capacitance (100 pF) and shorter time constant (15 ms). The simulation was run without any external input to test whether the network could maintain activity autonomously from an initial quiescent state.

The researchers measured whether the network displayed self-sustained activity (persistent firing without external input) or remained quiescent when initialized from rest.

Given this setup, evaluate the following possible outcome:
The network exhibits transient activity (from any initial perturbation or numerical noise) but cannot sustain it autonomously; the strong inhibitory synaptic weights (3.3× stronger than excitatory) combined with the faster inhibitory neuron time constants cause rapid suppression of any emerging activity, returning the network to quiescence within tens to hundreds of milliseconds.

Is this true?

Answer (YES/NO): NO